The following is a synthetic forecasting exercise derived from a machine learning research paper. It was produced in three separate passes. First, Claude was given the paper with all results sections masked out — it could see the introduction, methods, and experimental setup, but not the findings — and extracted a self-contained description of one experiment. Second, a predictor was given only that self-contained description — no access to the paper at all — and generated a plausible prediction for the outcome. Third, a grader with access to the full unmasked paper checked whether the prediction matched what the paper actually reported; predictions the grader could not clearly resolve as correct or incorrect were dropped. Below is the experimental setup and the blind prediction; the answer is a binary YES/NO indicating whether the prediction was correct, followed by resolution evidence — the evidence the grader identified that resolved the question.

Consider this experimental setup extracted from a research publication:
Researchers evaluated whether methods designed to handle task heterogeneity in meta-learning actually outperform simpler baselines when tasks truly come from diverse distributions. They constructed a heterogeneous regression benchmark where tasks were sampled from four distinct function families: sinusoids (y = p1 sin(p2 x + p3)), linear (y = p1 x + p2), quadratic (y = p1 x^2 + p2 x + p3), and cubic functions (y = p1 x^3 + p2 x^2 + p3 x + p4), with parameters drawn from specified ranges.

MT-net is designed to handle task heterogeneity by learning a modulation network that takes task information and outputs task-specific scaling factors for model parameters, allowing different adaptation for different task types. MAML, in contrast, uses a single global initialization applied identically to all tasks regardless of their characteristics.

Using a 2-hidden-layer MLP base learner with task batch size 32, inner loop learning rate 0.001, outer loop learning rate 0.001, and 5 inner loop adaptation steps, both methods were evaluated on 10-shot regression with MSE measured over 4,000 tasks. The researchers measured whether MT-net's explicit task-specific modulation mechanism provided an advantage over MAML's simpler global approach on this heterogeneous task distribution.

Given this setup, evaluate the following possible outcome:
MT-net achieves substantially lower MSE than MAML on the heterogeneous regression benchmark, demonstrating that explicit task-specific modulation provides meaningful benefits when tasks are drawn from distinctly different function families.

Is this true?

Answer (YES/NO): NO